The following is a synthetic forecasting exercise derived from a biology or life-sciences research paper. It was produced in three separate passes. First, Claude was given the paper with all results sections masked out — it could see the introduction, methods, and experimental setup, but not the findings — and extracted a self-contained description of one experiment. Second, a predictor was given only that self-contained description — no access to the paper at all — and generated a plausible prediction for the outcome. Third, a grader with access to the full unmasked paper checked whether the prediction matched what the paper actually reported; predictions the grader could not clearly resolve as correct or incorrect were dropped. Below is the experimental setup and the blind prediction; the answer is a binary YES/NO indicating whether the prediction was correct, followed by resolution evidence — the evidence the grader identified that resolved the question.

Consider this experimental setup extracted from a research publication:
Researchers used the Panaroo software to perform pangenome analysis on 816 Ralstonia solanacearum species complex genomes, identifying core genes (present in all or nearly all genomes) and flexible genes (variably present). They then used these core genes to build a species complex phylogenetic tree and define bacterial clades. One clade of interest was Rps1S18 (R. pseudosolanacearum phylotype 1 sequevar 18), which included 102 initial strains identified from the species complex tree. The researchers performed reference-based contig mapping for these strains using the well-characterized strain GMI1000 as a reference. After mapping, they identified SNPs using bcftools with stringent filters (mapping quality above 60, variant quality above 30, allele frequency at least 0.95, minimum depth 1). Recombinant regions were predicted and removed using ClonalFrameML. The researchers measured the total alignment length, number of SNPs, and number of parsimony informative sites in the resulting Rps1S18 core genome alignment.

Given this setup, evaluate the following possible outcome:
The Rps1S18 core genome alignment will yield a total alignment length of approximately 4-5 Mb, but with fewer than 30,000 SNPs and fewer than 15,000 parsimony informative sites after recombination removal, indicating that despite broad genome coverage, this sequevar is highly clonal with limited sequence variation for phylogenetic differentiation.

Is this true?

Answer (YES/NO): NO